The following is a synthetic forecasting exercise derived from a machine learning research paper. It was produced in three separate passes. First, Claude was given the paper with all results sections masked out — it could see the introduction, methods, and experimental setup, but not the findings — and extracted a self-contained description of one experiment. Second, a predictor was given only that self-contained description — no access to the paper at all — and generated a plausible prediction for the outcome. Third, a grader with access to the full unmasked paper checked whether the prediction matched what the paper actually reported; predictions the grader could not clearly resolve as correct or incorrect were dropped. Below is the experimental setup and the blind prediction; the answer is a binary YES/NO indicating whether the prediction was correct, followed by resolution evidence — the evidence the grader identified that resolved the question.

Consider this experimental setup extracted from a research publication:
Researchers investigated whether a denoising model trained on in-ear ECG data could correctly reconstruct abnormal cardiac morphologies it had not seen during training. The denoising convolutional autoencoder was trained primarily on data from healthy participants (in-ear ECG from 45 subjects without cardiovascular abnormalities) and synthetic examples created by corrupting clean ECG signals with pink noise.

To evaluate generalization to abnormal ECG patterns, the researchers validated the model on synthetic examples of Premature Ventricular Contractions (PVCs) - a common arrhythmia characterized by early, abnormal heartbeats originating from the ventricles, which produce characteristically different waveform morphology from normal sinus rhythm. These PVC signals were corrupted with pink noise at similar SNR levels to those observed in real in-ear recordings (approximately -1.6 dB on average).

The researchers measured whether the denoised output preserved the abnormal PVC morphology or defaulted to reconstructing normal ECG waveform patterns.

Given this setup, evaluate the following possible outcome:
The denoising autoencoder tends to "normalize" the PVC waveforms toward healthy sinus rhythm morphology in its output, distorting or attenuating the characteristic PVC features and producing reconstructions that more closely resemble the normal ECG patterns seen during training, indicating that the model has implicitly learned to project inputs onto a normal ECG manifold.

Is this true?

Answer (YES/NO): NO